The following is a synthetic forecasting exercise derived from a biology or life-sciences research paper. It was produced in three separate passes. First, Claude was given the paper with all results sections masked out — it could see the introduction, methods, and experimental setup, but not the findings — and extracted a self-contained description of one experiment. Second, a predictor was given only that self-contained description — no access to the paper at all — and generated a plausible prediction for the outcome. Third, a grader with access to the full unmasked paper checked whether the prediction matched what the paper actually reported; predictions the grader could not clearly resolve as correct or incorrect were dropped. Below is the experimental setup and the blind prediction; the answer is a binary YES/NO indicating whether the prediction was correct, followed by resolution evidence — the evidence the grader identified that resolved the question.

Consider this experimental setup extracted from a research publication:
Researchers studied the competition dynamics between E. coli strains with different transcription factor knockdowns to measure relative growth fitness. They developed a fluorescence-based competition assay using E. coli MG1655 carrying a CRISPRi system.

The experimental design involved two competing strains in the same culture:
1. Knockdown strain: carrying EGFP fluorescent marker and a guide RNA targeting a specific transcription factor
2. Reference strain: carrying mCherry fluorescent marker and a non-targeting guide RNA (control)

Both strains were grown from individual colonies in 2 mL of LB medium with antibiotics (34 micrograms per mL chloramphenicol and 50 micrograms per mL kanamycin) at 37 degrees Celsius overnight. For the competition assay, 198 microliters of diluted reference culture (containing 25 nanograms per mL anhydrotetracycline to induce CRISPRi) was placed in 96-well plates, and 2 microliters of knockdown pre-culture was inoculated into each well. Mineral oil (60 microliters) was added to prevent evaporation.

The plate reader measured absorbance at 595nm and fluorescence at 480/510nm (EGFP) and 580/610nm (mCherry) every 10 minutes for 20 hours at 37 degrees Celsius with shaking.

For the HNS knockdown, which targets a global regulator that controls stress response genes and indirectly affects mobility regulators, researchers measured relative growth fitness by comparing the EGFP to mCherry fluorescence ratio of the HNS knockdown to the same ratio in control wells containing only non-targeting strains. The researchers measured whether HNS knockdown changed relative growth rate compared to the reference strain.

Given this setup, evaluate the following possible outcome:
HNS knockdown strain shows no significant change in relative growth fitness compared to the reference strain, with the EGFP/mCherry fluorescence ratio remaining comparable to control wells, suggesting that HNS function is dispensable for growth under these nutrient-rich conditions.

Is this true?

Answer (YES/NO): NO